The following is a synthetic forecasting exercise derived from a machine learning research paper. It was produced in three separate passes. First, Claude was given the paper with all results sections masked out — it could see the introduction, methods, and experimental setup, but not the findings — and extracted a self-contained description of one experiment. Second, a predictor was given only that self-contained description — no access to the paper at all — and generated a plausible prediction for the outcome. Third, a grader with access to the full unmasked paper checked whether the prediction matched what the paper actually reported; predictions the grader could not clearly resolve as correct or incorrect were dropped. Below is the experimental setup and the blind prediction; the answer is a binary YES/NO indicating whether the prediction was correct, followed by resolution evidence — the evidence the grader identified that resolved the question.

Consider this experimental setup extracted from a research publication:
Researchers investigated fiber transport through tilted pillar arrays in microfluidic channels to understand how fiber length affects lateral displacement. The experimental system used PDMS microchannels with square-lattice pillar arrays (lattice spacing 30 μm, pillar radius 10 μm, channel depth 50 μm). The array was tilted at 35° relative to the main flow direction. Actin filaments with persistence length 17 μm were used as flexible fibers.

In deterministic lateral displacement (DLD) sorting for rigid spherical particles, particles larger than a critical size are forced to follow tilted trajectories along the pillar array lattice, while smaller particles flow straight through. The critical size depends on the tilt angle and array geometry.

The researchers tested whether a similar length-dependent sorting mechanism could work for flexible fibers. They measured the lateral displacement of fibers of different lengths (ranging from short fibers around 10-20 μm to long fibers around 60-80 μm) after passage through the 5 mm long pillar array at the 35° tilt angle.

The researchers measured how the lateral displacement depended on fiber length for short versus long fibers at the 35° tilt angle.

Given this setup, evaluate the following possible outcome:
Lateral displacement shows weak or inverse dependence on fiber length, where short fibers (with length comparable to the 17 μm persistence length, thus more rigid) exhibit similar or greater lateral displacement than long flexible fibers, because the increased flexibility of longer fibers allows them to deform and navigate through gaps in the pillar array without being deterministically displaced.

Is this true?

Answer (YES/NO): NO